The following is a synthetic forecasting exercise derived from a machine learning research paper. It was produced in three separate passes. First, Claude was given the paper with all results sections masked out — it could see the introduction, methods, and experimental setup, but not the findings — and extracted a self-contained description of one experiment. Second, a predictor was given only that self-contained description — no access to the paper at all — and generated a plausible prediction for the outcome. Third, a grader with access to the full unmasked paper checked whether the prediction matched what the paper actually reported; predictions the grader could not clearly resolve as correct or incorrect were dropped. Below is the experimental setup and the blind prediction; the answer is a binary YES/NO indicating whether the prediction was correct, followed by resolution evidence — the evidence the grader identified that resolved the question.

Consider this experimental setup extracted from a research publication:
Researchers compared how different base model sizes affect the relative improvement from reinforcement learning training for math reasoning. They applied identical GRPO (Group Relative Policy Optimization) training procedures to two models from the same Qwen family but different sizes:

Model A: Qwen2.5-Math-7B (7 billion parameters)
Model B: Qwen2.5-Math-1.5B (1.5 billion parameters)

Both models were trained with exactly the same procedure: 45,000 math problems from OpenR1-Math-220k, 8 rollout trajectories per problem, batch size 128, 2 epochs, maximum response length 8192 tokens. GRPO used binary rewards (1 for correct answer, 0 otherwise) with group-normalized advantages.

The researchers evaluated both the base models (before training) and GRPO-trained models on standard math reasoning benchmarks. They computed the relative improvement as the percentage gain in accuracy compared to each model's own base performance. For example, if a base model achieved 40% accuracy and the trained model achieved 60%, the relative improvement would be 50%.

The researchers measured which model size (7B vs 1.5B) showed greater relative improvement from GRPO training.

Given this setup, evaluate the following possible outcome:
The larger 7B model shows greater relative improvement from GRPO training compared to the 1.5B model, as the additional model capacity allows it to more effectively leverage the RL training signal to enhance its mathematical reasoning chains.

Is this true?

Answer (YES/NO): YES